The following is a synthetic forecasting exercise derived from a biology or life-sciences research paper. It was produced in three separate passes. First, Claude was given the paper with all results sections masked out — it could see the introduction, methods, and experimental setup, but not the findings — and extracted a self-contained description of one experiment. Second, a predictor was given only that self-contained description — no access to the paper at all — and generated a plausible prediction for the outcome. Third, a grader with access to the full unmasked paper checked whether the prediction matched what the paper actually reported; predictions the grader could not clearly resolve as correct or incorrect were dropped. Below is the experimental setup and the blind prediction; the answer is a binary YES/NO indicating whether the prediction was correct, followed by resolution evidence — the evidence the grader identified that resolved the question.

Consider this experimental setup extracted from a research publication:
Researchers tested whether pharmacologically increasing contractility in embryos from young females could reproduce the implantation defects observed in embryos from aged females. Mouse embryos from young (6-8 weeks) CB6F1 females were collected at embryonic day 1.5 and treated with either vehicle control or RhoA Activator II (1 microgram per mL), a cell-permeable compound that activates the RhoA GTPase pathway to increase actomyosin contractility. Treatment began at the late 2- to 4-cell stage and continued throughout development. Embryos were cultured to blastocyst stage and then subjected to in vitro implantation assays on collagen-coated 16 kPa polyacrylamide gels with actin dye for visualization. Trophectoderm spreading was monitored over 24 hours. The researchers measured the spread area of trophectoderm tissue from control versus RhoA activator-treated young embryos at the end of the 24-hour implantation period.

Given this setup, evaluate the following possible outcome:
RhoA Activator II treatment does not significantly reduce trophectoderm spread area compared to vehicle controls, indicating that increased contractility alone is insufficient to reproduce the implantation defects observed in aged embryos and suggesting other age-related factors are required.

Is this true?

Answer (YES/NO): NO